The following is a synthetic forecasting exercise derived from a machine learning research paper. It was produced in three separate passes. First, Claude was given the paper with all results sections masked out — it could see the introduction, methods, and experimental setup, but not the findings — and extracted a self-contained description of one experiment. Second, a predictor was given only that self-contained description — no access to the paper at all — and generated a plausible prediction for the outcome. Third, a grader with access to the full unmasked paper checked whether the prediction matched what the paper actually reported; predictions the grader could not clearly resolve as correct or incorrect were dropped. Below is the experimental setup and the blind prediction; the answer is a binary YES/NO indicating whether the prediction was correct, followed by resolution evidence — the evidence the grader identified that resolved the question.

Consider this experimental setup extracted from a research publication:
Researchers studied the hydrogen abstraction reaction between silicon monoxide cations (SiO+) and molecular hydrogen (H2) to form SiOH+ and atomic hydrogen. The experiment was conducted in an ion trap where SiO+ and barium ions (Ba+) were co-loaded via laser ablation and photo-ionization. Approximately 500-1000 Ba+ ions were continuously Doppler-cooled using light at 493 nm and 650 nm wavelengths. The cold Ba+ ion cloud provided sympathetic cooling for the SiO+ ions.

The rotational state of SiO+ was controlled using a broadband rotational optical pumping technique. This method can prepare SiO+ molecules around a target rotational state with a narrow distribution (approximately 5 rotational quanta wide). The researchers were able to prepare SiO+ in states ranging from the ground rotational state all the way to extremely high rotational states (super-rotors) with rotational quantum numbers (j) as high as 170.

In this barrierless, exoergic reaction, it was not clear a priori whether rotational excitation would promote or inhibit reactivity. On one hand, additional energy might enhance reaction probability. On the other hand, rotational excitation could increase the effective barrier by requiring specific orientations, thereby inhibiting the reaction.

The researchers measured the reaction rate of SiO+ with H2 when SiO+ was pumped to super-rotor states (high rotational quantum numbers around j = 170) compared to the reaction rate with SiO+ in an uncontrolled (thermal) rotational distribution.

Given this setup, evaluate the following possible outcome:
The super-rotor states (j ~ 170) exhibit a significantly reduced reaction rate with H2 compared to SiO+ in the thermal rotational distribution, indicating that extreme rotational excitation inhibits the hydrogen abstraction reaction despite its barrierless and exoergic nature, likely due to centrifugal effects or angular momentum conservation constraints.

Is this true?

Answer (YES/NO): NO